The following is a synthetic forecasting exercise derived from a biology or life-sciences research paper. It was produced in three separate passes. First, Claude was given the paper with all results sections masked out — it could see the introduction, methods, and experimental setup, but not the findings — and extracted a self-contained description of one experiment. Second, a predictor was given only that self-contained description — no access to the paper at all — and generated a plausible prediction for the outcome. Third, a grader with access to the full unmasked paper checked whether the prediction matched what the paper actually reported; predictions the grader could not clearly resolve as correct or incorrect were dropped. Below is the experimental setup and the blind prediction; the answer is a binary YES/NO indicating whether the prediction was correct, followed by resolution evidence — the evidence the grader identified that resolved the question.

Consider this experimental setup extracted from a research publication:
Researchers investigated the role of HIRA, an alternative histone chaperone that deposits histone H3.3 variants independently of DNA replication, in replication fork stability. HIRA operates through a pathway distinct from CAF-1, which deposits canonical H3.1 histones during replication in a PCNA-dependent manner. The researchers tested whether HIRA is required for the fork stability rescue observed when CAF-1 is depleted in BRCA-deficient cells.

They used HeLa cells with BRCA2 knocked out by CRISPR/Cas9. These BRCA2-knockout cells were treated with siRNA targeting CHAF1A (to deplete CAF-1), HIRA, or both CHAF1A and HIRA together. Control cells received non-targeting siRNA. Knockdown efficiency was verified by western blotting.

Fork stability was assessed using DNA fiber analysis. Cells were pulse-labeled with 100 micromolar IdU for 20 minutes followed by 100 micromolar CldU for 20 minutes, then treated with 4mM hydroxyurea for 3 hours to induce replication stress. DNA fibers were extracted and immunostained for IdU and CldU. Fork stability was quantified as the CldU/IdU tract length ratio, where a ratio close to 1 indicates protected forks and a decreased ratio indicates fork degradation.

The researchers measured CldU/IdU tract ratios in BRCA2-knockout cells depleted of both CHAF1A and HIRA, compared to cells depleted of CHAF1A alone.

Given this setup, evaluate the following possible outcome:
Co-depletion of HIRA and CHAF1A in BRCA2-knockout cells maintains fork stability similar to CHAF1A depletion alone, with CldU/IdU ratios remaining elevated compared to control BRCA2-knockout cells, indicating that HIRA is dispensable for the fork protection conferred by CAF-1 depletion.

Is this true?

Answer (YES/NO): NO